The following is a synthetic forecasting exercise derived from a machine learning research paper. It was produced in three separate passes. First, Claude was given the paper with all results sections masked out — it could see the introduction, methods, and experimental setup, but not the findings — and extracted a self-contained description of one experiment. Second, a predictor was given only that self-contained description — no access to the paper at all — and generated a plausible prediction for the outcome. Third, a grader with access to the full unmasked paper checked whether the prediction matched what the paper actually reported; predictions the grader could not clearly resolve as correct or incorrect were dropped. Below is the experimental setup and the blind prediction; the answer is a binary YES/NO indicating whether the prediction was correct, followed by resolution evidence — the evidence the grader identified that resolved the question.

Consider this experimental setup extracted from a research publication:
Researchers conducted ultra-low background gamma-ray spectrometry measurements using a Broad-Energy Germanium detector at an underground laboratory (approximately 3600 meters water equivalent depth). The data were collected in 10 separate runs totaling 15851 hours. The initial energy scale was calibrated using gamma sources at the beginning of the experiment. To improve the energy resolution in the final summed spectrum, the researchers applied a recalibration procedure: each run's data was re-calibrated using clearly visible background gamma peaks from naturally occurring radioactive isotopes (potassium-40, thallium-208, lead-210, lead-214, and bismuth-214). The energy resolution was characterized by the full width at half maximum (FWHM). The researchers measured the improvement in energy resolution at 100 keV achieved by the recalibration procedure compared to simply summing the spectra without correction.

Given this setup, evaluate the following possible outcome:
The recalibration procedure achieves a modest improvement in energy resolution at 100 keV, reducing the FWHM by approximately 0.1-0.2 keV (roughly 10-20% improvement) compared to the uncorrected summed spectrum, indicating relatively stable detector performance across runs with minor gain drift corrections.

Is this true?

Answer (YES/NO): YES